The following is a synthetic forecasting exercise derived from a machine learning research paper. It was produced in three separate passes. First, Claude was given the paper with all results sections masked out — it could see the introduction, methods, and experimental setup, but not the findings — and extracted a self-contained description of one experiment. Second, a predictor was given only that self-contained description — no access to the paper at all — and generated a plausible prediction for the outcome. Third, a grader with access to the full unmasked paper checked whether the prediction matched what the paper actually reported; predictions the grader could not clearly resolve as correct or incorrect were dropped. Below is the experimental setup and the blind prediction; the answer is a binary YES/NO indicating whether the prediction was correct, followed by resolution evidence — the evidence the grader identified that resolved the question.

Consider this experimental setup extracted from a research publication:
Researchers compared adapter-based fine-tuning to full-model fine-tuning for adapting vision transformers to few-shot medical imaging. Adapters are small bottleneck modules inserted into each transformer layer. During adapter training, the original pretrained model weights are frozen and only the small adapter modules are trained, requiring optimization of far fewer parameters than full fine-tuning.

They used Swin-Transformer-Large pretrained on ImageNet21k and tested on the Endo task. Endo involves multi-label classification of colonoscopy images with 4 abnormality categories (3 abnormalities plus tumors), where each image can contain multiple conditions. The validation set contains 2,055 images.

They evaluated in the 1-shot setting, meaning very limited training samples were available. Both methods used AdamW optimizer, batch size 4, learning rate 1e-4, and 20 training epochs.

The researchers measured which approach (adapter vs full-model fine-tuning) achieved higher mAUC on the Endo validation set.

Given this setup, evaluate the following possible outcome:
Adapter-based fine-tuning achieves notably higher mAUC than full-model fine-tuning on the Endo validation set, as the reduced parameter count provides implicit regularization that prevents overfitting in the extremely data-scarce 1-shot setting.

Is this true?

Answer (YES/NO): NO